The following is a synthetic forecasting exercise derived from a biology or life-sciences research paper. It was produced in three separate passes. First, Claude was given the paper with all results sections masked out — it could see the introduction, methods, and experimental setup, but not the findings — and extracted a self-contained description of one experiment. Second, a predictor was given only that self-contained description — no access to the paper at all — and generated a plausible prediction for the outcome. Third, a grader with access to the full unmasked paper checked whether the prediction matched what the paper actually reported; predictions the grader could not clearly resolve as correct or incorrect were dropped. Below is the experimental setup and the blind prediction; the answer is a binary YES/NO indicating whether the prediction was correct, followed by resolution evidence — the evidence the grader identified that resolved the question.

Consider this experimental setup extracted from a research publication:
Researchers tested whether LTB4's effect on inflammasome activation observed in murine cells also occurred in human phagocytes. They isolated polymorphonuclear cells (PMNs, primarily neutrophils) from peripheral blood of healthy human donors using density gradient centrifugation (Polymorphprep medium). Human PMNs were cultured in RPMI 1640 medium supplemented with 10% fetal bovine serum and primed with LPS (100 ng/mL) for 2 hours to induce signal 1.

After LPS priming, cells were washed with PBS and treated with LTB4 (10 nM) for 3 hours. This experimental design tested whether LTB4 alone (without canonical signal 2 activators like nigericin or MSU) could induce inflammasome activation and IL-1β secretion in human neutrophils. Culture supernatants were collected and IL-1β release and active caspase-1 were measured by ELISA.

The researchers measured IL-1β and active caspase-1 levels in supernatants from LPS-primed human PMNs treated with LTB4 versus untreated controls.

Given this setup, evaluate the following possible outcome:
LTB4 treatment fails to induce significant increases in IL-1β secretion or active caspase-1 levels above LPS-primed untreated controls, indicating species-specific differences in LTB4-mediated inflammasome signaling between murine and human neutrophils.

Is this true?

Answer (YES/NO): NO